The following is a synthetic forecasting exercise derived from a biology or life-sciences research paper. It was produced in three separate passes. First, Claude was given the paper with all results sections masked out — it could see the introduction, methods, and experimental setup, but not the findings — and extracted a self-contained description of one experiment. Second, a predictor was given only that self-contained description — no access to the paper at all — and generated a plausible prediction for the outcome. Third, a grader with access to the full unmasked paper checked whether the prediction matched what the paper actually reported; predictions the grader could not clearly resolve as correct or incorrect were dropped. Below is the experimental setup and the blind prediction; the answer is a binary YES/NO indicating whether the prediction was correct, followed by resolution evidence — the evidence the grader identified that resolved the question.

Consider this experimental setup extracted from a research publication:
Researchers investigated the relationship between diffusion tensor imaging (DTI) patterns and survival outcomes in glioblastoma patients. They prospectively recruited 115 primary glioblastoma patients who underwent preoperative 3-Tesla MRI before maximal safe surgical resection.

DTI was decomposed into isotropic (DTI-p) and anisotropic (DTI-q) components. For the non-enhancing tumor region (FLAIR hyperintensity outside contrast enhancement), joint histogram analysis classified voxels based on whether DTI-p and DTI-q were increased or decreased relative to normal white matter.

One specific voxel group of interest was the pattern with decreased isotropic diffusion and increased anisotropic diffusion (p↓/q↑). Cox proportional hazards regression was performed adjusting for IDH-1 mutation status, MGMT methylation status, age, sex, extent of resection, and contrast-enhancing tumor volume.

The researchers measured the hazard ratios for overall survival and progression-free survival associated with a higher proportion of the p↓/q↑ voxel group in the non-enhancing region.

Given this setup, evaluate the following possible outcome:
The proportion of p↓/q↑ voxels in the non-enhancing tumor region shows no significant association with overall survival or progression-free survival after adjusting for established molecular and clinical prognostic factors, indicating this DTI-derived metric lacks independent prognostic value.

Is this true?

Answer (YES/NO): NO